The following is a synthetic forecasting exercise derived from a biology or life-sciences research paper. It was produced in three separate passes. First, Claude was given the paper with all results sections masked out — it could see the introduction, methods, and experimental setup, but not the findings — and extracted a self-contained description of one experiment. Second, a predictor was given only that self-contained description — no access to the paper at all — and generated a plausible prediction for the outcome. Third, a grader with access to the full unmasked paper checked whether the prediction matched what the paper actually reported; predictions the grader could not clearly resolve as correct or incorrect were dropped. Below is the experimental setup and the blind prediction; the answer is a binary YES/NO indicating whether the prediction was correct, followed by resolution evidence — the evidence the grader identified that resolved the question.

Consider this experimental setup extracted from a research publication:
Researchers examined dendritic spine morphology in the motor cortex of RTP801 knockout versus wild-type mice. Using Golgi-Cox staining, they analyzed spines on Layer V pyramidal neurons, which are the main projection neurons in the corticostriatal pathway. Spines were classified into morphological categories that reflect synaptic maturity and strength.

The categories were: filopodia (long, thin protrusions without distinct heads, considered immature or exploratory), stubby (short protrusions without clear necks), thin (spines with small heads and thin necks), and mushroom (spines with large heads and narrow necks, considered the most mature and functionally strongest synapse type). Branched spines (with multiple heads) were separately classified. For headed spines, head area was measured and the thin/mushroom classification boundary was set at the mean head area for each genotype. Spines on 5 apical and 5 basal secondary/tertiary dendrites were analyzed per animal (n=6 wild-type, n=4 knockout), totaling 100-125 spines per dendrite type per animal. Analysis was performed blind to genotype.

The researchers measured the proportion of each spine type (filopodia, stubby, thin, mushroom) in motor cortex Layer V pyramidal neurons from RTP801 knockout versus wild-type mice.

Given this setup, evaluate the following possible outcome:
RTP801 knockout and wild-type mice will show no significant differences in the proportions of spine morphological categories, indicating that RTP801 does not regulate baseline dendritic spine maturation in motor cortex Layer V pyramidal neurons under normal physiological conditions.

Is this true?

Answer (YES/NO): NO